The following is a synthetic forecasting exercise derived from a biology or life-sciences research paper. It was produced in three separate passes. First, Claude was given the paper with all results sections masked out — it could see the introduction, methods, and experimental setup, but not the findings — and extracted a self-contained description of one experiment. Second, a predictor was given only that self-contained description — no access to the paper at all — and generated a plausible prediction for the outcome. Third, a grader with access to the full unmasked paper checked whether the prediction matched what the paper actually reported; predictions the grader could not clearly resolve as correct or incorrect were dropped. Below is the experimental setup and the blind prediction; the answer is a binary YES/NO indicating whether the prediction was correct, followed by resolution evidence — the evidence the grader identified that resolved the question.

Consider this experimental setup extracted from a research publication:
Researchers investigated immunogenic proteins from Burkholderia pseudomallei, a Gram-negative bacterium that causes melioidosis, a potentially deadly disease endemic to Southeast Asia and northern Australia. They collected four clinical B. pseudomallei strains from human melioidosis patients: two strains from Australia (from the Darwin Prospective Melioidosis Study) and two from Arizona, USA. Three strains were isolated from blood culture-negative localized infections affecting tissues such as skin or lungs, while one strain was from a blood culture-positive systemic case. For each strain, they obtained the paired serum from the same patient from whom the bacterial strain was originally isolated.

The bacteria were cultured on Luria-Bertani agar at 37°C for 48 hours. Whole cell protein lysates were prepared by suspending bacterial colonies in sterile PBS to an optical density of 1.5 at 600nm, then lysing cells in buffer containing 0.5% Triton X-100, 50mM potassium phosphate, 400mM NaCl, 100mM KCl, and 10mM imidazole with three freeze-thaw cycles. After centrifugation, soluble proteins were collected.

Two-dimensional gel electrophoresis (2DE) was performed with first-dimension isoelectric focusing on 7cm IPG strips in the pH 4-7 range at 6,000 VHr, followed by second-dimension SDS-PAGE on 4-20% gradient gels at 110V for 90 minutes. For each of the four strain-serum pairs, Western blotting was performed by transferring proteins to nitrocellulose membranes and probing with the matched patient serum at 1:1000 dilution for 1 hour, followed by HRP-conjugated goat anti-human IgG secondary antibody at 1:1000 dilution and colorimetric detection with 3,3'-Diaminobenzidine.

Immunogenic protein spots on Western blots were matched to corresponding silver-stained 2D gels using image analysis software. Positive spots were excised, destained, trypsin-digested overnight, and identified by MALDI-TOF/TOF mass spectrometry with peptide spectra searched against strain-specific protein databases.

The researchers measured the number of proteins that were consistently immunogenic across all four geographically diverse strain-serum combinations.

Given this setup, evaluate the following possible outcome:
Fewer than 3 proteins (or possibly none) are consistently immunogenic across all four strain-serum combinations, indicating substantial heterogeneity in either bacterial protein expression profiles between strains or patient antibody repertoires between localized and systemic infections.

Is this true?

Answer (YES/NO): NO